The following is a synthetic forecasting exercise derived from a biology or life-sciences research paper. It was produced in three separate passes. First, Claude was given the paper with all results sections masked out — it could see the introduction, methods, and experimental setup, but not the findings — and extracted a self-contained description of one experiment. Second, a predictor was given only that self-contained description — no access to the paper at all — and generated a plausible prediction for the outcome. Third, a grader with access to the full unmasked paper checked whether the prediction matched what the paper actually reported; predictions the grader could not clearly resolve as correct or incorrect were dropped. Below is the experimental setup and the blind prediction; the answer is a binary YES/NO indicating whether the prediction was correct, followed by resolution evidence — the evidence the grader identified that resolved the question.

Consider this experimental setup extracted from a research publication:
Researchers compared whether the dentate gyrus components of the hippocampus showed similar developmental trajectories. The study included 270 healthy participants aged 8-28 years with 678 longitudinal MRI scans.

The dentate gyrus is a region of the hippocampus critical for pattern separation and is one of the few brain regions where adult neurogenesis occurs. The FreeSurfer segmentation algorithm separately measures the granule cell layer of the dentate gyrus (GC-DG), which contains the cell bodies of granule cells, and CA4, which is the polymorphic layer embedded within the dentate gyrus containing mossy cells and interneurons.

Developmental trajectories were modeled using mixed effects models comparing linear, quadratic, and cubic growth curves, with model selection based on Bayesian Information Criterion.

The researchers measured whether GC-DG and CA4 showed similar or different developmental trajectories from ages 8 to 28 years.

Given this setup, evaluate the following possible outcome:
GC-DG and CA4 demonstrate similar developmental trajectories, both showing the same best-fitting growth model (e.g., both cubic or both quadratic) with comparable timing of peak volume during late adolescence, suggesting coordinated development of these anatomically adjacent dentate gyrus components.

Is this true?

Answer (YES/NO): NO